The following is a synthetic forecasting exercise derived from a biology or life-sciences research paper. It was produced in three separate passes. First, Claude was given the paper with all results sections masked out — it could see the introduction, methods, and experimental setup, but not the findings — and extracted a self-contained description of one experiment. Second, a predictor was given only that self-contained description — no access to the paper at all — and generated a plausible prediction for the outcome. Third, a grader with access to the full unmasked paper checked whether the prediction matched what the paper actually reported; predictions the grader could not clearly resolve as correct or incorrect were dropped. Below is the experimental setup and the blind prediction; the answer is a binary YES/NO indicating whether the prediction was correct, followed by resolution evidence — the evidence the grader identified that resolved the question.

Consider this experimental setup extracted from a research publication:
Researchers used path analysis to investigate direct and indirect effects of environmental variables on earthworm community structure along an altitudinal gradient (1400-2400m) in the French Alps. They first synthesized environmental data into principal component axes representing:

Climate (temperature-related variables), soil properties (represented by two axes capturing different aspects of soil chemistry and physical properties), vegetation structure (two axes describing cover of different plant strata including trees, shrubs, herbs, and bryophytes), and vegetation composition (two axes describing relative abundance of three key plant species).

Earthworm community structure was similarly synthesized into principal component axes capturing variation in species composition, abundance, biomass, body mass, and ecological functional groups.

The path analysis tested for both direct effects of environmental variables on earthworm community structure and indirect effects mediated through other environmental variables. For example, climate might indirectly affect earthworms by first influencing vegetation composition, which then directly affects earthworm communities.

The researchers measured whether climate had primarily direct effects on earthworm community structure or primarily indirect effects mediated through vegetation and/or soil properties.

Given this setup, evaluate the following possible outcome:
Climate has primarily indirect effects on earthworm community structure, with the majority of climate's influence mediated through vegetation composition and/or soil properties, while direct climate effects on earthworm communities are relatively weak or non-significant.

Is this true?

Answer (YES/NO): YES